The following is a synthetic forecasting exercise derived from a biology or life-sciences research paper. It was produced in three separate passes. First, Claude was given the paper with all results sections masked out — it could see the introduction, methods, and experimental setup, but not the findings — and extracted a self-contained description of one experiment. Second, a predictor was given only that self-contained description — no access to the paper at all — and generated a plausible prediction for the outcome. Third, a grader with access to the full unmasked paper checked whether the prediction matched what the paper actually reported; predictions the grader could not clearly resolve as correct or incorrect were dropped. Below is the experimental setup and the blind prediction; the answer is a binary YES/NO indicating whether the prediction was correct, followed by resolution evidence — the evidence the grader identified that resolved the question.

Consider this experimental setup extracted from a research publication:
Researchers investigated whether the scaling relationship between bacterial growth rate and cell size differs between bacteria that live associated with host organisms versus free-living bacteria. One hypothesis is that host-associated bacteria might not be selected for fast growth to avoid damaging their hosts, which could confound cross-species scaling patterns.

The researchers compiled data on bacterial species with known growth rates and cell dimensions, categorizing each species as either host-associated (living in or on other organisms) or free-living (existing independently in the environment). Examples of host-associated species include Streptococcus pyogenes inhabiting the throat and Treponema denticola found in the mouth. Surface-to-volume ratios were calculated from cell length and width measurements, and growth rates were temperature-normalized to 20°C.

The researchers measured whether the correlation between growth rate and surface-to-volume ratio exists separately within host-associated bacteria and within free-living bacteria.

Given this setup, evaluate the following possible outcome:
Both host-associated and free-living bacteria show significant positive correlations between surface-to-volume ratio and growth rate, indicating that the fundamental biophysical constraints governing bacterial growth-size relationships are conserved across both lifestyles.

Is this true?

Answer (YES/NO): NO